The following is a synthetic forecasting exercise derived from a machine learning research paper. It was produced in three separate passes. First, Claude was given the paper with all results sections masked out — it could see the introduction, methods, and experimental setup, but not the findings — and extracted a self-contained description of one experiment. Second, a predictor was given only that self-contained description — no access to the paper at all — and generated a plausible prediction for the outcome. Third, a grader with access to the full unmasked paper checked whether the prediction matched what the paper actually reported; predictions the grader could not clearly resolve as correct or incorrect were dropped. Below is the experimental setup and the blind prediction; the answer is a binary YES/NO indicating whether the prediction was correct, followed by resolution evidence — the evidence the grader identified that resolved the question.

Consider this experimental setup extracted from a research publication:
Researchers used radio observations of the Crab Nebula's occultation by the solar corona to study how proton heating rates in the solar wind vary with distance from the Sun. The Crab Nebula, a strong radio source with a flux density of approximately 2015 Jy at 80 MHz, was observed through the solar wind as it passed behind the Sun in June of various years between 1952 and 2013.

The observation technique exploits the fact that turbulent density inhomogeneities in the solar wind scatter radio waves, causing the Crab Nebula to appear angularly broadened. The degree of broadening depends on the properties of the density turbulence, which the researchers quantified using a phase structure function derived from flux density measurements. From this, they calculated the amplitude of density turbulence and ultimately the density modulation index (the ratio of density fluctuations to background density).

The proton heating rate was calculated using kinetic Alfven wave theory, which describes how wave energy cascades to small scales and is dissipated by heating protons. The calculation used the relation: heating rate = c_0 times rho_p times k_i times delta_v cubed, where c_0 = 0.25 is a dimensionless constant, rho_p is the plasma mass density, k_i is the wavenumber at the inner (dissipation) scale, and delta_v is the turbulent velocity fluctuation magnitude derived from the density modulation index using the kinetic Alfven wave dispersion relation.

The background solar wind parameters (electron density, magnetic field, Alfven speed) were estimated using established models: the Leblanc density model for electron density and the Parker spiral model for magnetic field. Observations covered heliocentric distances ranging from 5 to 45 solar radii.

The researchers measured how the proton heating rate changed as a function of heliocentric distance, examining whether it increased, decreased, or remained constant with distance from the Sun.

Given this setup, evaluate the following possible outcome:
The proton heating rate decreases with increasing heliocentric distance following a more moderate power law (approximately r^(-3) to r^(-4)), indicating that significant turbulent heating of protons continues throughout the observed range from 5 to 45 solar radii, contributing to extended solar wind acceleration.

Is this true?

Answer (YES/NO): NO